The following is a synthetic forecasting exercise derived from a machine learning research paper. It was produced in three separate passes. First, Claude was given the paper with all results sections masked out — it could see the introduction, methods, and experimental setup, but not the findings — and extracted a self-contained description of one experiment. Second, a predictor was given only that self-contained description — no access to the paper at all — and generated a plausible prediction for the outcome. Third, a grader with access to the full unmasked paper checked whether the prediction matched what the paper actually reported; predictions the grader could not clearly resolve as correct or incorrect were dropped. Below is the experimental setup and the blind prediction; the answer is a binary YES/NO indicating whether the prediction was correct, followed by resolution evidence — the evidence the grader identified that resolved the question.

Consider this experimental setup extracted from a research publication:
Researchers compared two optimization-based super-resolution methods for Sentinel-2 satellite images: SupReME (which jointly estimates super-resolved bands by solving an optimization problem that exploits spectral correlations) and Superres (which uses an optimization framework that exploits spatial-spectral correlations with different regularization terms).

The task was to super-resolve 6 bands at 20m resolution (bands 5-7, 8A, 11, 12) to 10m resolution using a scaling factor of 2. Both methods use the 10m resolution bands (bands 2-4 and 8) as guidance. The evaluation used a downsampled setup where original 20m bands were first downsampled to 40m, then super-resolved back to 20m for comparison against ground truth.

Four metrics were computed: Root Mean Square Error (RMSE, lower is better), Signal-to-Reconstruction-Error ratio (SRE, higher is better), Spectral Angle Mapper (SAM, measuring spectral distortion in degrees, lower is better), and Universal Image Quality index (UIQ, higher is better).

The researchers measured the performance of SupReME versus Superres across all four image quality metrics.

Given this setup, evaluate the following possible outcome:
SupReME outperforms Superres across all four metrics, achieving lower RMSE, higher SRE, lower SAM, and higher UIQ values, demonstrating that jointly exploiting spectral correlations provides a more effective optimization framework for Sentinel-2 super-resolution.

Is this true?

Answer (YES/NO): NO